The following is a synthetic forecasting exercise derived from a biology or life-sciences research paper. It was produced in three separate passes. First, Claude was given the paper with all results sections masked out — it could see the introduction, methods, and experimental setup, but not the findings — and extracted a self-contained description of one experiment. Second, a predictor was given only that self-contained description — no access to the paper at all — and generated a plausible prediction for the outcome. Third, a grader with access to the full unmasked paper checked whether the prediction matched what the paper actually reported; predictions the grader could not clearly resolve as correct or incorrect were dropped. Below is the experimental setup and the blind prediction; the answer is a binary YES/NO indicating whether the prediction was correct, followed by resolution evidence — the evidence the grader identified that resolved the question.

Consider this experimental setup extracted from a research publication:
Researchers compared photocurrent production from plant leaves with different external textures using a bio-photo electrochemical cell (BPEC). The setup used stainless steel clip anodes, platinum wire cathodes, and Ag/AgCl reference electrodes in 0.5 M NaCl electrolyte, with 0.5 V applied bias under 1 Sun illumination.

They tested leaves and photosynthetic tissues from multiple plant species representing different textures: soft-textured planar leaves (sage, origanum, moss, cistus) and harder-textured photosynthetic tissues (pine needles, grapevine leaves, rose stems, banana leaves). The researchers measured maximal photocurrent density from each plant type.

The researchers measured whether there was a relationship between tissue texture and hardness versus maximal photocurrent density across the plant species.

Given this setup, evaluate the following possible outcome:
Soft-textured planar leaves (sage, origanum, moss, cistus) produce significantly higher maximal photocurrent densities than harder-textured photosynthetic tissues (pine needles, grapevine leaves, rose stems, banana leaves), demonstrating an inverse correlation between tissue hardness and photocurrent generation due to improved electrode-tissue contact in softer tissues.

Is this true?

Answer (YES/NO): NO